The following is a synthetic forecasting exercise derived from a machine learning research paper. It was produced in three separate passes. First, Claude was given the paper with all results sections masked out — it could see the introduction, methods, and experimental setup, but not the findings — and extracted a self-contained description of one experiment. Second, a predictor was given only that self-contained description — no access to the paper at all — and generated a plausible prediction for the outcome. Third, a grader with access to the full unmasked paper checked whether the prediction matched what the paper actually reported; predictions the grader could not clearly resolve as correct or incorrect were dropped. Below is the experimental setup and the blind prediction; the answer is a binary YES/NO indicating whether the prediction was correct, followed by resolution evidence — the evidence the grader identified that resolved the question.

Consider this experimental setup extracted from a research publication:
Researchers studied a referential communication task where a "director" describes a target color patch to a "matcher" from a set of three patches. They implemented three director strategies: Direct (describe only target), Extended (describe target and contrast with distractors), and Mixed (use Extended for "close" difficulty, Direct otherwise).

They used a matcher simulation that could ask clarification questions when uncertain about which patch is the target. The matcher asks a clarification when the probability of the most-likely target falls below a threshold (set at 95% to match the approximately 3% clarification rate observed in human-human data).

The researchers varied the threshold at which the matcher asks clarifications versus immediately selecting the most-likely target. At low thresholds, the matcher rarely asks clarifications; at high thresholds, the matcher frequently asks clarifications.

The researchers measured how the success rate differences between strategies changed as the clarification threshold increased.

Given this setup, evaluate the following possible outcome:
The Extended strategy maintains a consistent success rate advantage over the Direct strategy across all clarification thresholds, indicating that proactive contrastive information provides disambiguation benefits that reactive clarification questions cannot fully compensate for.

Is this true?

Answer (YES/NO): NO